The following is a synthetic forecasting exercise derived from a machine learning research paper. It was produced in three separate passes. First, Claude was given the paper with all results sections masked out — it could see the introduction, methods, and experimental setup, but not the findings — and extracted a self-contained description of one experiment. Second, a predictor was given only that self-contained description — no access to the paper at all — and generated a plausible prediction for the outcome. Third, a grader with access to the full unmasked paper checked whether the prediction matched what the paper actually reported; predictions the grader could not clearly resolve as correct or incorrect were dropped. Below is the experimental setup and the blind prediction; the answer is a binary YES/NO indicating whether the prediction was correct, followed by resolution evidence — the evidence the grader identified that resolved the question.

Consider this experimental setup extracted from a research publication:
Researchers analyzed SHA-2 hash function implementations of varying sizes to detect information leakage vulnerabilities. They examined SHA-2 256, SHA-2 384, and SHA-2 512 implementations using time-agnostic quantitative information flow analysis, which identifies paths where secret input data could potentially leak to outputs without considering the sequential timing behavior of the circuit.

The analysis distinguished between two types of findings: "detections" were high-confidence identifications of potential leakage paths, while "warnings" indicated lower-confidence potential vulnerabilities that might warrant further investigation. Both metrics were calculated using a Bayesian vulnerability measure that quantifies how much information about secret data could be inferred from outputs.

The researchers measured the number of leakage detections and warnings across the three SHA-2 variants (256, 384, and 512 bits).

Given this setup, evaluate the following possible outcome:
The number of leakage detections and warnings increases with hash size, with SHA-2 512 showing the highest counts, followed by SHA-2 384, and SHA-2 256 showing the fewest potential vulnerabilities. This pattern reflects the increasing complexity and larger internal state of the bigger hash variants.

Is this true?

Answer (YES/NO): NO